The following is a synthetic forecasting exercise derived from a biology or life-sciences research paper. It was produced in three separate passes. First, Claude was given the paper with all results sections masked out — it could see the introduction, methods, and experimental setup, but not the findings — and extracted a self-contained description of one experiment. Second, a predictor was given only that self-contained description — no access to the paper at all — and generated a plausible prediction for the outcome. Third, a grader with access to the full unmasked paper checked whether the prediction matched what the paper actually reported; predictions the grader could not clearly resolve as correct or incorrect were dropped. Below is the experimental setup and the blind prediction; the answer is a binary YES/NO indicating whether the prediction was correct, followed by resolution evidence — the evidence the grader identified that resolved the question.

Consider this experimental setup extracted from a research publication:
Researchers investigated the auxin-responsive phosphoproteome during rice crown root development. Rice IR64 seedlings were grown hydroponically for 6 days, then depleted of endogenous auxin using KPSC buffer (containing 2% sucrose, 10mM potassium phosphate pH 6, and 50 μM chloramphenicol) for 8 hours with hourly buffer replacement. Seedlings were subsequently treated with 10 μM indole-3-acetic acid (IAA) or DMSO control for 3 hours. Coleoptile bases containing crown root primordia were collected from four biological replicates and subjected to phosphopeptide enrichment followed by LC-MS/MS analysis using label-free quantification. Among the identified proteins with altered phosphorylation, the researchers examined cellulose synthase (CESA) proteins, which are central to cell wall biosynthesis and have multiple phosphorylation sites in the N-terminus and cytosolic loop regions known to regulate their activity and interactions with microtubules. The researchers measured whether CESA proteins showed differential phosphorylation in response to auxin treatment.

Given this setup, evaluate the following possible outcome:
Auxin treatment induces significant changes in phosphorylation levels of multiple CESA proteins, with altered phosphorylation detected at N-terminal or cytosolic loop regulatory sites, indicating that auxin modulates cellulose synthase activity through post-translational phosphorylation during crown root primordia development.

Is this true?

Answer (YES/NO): YES